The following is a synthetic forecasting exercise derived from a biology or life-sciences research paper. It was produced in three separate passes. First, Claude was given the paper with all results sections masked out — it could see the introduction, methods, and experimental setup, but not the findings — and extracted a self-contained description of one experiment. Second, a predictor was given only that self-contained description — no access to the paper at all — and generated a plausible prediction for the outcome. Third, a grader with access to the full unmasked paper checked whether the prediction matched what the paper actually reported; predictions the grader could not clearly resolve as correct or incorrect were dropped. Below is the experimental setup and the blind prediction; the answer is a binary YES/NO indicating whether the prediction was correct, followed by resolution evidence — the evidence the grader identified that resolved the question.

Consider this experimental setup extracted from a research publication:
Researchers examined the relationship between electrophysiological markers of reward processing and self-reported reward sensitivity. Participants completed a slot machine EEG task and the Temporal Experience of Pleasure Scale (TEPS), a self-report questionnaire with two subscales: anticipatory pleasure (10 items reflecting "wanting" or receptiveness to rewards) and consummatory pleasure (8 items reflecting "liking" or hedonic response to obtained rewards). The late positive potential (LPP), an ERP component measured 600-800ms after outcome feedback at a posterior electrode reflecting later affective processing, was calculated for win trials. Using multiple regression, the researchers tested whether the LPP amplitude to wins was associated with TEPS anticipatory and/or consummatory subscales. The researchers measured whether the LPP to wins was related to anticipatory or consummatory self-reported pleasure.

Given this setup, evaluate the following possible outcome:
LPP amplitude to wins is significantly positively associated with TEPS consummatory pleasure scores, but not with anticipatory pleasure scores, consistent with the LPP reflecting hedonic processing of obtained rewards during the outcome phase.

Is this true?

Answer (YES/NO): YES